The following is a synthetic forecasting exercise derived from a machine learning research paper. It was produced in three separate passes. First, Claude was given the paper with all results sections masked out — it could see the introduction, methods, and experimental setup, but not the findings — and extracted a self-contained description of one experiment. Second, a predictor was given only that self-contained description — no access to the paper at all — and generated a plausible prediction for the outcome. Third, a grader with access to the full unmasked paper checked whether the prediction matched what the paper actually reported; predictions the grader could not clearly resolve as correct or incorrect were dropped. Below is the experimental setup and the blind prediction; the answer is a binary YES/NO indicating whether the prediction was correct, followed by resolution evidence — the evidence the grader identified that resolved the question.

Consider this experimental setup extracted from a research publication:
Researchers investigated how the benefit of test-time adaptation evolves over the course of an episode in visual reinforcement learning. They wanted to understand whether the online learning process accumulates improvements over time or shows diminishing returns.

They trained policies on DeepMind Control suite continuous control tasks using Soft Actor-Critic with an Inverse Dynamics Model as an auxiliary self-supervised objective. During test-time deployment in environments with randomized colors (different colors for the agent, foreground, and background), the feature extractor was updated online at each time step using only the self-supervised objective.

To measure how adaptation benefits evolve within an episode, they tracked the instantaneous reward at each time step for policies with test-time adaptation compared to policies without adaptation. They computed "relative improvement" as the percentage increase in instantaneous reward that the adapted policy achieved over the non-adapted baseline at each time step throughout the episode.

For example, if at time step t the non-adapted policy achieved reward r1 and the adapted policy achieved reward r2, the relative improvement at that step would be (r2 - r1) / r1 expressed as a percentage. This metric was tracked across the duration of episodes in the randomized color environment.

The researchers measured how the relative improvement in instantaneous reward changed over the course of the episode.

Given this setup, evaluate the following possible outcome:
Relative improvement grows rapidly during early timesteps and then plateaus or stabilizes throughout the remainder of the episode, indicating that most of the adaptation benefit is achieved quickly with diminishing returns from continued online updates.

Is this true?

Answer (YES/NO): NO